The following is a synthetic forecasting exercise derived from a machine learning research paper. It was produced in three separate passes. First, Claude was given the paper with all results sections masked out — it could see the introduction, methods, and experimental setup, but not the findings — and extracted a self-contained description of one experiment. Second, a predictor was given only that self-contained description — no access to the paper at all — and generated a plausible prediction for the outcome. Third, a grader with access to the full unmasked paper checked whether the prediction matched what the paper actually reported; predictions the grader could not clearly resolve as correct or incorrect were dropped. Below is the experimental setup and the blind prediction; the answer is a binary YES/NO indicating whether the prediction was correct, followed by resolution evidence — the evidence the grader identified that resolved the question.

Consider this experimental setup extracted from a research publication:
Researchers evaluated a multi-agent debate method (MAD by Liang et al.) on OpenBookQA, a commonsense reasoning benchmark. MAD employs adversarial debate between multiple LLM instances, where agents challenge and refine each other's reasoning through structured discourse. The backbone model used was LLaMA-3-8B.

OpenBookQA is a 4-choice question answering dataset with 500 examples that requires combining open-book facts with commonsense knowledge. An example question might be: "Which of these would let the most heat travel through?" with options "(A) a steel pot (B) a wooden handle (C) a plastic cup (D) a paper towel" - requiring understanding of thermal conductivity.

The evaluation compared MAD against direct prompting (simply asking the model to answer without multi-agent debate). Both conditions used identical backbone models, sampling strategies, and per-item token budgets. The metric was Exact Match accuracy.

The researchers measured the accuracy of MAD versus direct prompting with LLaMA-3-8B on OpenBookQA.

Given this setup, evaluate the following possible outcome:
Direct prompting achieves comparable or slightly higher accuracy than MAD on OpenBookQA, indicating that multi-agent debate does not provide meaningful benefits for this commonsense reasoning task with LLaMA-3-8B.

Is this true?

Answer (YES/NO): NO